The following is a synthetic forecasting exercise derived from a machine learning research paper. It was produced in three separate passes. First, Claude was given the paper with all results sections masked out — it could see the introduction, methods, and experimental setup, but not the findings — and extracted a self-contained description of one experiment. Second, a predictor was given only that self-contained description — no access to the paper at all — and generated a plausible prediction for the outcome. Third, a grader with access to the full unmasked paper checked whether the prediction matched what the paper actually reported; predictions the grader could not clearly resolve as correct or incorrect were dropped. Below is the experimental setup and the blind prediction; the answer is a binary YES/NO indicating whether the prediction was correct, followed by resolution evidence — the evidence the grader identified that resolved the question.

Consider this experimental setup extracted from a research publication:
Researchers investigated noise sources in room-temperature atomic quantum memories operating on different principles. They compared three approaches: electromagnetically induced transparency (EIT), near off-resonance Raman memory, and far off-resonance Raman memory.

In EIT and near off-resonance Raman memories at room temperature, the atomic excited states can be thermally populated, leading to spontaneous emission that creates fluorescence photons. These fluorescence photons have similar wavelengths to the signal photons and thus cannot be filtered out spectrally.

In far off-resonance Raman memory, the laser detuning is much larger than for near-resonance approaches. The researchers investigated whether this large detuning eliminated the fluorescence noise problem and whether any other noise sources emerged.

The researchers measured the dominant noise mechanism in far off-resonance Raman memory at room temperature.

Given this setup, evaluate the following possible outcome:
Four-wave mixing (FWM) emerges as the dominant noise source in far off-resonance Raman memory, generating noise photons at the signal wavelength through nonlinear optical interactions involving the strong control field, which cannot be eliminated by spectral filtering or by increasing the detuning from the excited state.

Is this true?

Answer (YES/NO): NO